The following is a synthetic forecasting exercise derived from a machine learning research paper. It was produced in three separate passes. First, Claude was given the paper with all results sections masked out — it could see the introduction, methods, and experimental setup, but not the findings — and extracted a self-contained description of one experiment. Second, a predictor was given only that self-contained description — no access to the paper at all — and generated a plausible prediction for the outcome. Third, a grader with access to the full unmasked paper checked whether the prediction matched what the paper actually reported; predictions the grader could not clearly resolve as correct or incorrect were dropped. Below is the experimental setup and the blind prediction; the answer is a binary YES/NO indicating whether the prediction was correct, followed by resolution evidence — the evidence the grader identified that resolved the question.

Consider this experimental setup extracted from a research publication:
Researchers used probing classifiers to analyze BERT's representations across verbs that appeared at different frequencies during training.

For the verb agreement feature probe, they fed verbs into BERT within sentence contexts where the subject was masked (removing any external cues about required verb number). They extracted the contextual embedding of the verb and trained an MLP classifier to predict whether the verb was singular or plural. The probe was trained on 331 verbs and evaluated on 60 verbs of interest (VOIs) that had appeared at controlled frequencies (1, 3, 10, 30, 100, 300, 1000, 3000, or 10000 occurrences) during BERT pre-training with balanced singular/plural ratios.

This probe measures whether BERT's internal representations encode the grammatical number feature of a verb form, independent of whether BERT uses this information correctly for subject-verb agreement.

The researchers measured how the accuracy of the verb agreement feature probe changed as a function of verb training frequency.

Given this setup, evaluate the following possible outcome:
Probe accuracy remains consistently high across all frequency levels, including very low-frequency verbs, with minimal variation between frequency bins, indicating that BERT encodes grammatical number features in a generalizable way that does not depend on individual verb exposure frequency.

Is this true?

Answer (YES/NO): NO